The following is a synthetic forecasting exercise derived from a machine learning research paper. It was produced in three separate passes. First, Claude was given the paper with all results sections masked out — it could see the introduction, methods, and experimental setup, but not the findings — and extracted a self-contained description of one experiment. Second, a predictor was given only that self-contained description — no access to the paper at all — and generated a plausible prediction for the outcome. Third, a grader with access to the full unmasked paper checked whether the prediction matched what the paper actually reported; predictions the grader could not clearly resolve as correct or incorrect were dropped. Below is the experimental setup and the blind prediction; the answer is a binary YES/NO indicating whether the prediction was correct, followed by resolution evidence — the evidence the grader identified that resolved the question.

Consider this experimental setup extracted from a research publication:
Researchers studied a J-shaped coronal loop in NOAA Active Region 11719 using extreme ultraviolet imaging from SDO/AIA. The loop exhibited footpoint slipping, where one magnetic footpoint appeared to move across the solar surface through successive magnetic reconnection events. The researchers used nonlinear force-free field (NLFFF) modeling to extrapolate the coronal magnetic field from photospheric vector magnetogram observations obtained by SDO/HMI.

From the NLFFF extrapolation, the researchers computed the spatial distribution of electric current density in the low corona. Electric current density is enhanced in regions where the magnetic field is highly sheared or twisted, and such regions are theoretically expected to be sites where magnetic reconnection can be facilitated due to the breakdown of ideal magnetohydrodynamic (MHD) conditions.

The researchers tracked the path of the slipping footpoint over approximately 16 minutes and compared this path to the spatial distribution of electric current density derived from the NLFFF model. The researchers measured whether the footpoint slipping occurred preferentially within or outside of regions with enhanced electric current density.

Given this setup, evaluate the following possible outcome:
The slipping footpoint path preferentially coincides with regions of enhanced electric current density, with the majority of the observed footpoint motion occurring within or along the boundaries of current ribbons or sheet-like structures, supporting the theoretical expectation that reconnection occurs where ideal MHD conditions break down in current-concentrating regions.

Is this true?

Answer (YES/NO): YES